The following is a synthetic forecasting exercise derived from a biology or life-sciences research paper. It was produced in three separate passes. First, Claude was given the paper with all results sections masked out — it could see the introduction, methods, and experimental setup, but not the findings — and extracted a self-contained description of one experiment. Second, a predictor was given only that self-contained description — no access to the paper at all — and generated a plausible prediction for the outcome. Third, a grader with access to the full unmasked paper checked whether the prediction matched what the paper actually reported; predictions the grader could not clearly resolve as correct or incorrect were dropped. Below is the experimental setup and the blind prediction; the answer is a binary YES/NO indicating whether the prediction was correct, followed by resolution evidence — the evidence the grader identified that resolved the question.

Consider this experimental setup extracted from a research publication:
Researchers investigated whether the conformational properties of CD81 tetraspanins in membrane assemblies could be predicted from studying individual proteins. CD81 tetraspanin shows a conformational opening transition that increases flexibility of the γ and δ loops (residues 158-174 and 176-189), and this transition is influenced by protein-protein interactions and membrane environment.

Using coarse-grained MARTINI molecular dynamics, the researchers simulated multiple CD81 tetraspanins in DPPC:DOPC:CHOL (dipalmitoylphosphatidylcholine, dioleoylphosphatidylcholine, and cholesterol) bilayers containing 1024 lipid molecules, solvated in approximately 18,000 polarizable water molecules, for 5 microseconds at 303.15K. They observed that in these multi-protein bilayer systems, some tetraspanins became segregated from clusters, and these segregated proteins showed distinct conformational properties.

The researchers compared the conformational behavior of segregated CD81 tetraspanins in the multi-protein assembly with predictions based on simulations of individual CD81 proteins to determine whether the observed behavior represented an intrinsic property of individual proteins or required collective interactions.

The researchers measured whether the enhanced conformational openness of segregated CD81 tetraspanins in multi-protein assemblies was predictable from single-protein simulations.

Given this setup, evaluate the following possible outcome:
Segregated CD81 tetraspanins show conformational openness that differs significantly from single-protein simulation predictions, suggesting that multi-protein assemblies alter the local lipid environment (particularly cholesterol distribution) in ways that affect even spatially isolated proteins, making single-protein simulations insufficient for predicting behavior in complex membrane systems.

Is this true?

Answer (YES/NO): NO